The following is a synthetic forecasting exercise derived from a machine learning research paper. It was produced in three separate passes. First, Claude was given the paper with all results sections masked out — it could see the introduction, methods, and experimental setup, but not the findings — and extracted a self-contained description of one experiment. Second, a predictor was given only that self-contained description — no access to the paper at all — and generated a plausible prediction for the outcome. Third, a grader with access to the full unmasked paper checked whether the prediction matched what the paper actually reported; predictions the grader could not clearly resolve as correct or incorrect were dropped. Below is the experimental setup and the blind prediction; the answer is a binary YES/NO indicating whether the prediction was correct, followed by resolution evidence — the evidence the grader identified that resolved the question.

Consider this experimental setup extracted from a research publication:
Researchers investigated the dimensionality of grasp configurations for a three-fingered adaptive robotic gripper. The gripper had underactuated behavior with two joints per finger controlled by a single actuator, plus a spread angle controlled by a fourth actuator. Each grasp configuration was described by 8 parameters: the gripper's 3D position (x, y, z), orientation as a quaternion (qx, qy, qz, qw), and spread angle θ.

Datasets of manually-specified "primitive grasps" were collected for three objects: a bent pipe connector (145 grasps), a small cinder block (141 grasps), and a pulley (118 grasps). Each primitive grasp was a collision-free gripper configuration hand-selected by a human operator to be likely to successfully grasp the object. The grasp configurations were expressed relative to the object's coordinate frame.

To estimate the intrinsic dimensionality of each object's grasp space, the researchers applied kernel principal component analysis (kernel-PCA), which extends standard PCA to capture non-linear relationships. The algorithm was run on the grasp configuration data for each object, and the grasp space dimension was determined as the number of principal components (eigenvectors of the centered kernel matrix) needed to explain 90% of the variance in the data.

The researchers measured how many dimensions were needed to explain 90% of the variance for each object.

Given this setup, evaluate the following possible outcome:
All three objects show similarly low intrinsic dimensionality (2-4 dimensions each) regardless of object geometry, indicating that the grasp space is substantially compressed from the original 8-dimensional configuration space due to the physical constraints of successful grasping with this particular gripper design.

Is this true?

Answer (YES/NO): NO